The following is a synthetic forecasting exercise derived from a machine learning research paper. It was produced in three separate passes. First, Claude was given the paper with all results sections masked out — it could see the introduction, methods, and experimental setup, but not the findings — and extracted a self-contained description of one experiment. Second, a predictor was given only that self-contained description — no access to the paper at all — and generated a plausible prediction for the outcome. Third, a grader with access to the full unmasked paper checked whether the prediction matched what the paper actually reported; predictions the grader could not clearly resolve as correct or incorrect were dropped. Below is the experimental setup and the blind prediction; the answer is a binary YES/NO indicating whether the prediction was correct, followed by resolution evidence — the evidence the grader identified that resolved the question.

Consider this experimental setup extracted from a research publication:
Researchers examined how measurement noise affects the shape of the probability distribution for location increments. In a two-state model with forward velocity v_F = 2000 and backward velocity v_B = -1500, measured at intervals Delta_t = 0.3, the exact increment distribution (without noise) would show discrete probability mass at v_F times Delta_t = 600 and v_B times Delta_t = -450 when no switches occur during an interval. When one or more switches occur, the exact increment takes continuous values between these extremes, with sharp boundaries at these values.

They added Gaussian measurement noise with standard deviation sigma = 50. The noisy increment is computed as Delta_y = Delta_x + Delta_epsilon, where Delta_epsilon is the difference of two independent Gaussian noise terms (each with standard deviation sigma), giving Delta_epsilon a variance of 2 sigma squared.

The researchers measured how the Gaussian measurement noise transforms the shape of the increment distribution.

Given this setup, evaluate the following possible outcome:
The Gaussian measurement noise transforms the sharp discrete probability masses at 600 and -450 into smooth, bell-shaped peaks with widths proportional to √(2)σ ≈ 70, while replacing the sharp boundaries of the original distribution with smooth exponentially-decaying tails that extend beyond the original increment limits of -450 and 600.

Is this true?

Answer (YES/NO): NO